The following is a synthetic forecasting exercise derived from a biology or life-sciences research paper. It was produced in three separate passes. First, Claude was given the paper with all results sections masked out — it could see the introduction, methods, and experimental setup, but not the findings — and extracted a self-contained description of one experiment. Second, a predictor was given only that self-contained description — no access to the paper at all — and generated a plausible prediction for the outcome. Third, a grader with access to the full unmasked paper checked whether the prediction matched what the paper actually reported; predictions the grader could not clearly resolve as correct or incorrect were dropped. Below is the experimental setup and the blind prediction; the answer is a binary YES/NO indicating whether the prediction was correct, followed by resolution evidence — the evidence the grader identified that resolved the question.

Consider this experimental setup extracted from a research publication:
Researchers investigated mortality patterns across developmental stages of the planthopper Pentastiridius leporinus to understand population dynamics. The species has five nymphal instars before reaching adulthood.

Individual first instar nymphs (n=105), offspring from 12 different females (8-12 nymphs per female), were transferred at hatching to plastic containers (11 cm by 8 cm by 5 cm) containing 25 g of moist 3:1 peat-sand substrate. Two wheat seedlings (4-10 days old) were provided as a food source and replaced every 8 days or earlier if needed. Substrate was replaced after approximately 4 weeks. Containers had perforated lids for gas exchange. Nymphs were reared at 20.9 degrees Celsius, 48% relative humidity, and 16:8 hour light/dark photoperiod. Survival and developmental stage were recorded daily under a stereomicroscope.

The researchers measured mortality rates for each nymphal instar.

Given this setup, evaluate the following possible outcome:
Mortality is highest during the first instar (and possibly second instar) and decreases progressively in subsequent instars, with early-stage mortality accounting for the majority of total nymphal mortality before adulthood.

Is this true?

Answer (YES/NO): NO